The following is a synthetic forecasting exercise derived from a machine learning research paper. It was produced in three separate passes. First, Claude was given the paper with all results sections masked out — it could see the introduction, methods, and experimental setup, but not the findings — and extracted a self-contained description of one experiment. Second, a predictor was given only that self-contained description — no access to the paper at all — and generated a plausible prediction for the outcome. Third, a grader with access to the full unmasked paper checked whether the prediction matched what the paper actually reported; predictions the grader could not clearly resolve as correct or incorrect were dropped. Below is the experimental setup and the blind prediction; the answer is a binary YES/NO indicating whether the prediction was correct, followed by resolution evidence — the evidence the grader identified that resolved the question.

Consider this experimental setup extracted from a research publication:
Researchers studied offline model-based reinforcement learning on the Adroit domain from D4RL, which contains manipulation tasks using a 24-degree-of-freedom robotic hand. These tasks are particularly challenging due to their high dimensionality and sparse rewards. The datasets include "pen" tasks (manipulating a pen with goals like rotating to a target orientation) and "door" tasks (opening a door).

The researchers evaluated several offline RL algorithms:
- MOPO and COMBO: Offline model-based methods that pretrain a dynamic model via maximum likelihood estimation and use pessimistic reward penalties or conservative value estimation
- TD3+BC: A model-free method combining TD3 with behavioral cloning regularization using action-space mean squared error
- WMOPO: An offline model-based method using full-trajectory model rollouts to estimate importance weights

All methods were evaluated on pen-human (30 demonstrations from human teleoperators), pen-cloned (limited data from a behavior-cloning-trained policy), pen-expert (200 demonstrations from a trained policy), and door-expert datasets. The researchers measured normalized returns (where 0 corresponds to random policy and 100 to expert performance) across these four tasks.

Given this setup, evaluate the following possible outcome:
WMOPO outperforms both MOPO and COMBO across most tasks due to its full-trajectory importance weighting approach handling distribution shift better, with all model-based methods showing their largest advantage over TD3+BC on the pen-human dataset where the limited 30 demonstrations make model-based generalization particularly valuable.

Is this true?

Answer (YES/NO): NO